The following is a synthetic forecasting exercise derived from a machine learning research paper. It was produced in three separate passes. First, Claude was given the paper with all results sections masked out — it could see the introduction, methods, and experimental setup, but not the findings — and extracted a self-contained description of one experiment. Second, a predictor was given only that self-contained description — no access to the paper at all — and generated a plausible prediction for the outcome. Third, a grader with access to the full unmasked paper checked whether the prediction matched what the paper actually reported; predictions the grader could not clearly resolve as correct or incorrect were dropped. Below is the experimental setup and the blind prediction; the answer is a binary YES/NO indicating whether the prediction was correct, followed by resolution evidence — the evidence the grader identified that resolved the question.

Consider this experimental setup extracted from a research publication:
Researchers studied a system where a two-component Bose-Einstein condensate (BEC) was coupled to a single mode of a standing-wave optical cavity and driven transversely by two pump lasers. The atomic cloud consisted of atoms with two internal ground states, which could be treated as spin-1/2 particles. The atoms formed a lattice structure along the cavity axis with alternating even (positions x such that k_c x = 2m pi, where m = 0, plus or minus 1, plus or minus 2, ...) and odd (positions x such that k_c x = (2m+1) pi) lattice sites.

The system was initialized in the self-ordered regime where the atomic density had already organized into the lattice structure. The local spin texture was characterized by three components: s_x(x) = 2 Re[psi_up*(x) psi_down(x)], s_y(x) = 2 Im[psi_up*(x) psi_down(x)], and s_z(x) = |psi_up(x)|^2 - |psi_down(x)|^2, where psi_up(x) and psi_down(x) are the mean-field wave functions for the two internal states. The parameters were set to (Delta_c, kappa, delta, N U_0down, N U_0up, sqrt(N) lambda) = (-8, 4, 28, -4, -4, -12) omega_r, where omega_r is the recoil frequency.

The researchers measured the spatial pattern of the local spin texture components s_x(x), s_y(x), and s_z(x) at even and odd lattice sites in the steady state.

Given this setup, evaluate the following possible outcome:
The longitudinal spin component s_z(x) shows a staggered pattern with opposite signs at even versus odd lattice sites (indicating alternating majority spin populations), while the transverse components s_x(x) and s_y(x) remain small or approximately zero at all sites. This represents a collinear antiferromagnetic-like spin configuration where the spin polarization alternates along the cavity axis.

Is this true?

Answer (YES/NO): NO